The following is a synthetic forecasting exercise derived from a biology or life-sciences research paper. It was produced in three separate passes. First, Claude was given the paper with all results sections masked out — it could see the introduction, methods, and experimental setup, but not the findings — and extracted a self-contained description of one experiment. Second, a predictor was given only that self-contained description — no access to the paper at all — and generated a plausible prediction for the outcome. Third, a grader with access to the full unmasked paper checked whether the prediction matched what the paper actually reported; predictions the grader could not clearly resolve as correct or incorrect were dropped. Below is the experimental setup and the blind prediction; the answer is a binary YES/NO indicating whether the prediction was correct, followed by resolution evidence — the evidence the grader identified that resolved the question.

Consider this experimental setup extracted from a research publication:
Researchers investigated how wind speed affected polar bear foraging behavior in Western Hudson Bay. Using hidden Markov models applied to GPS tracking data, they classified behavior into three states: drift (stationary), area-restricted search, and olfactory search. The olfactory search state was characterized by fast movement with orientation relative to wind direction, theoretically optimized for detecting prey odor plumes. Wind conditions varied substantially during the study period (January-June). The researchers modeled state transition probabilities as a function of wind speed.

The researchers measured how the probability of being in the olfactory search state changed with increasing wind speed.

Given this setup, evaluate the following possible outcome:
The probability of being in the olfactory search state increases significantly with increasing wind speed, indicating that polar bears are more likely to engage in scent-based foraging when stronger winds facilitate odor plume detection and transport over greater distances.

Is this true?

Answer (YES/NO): NO